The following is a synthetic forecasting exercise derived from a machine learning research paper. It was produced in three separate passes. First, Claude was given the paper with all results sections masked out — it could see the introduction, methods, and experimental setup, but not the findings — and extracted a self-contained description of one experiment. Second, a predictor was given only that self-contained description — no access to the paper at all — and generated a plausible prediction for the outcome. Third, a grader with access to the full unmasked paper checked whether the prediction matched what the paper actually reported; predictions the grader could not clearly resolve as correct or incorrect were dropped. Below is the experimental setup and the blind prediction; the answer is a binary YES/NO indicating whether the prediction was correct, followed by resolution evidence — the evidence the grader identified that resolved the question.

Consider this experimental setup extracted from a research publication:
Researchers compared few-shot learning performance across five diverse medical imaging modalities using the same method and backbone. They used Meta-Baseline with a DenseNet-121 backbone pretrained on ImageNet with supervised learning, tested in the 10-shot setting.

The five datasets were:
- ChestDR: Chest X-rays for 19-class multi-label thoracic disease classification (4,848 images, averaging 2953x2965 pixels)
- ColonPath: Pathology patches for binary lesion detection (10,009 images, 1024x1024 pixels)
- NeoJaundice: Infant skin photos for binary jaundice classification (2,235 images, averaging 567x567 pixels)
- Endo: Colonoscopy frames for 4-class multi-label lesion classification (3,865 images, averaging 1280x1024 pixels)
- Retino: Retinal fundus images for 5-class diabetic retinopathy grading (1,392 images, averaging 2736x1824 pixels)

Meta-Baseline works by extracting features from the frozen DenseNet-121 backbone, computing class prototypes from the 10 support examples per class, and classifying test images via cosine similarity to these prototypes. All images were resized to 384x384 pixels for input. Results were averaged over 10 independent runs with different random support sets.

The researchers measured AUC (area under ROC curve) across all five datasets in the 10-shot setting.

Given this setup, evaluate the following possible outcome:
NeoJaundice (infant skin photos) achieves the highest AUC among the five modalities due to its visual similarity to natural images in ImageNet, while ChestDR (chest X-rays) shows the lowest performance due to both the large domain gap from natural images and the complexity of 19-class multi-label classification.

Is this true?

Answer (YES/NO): NO